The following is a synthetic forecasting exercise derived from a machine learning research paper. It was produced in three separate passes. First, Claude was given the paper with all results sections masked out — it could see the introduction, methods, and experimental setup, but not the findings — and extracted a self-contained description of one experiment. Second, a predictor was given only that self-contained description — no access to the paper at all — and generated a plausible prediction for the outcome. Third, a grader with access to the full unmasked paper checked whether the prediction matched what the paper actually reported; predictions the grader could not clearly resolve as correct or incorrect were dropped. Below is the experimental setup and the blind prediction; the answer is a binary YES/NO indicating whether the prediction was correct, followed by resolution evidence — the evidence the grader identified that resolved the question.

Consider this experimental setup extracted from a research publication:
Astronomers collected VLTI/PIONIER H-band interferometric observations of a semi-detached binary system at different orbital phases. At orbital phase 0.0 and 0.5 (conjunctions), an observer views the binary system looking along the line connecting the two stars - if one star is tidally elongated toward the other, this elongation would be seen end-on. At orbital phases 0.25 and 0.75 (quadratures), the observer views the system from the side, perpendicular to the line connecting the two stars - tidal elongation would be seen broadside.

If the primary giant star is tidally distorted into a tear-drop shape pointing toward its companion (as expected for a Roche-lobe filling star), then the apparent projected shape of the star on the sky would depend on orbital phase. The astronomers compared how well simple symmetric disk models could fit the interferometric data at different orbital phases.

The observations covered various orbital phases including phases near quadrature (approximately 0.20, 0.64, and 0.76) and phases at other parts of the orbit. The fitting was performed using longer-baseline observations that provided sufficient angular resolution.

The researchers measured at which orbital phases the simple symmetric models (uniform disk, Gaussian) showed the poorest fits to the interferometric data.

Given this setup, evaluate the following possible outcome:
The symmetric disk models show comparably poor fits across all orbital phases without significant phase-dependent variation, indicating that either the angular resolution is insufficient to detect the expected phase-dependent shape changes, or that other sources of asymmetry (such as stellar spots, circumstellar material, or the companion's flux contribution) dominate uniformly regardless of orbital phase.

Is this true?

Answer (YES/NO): NO